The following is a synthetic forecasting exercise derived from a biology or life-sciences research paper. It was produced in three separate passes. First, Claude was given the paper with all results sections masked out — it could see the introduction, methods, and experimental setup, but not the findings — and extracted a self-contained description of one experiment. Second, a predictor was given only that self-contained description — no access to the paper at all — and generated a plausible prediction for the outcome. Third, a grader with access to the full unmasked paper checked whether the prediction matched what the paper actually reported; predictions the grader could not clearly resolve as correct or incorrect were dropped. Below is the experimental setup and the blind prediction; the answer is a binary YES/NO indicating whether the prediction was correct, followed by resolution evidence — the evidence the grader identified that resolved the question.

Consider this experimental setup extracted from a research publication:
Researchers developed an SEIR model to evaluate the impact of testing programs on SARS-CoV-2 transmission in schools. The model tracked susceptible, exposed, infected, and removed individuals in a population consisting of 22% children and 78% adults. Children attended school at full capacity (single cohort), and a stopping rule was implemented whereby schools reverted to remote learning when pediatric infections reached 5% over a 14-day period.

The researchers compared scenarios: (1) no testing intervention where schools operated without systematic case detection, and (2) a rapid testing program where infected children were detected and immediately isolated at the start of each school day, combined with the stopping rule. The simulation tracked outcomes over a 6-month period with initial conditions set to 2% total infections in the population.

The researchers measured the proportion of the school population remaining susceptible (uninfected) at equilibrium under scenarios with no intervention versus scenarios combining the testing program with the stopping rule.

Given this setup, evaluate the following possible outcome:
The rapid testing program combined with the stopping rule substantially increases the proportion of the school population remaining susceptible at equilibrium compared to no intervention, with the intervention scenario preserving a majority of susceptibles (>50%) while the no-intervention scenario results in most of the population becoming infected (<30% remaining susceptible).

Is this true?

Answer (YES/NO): NO